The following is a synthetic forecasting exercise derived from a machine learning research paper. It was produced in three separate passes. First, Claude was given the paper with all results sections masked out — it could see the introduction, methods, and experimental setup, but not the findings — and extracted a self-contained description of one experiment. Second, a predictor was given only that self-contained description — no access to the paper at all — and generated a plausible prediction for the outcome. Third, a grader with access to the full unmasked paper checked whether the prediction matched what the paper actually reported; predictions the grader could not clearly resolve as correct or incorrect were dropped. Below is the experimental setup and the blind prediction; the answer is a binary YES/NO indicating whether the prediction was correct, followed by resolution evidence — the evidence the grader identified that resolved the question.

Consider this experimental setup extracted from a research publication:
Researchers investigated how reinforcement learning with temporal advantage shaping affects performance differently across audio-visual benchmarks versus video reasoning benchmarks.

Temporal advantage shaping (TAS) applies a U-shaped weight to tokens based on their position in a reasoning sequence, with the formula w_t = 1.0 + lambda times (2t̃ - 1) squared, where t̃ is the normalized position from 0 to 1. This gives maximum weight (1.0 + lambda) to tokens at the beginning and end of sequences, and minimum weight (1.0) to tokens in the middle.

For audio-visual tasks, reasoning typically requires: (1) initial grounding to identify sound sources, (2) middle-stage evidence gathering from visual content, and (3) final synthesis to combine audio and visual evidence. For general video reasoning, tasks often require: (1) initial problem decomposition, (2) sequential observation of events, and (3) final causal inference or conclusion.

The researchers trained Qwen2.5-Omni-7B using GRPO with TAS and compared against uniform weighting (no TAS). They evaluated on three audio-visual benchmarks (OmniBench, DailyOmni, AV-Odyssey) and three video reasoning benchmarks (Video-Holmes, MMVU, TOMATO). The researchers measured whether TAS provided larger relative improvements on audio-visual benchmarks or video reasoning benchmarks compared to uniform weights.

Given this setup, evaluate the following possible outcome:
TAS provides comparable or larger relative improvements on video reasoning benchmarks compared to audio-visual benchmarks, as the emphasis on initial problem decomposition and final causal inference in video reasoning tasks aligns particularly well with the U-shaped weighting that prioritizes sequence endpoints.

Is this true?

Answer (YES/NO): YES